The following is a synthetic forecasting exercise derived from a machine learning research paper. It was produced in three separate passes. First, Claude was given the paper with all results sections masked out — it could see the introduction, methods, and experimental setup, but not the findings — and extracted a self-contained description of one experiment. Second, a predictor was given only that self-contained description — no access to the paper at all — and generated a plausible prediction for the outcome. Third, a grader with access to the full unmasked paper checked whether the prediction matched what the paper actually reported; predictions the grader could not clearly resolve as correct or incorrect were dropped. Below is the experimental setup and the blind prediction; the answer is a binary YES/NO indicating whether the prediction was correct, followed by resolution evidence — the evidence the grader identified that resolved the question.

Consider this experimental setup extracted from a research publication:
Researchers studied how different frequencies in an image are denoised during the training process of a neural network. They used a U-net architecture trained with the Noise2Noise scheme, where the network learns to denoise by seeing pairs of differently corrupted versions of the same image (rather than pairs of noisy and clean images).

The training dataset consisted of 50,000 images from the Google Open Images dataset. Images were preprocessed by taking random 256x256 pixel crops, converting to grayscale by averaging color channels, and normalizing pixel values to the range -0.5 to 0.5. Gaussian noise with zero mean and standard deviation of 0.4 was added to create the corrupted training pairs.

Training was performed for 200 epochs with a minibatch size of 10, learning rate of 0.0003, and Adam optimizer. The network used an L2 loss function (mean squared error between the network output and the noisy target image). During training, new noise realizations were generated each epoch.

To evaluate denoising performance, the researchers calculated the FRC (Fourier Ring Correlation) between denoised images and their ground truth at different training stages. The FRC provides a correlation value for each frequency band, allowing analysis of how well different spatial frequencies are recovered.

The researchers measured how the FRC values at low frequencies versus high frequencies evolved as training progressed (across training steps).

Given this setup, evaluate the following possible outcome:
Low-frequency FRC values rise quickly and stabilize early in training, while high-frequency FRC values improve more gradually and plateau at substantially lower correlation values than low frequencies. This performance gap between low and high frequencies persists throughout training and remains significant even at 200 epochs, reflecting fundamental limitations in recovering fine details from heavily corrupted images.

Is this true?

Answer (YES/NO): YES